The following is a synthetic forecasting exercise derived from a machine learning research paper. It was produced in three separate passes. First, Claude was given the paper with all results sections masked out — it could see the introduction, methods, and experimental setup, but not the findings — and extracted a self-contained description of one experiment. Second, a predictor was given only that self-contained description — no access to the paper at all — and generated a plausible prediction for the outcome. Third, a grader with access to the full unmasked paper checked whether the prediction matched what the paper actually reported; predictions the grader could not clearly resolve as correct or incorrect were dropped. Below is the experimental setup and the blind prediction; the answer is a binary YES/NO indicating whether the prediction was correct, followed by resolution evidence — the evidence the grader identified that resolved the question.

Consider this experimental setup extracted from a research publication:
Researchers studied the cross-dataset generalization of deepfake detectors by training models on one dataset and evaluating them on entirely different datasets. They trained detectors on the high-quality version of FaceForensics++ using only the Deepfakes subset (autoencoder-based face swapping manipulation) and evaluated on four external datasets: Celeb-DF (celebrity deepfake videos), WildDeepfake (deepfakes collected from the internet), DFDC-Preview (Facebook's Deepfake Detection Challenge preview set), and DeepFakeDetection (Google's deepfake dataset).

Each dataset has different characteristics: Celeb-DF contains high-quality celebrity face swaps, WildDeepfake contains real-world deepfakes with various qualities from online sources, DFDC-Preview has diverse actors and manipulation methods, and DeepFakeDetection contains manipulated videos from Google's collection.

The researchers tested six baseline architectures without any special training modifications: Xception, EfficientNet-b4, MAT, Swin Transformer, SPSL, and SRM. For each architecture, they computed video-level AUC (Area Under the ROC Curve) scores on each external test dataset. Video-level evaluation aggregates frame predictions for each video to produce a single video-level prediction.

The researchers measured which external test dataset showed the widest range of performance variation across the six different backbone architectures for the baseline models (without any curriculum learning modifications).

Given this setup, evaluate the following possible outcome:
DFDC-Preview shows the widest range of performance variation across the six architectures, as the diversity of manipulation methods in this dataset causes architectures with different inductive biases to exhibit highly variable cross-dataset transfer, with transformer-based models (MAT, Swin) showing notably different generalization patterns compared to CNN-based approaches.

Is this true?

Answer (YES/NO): YES